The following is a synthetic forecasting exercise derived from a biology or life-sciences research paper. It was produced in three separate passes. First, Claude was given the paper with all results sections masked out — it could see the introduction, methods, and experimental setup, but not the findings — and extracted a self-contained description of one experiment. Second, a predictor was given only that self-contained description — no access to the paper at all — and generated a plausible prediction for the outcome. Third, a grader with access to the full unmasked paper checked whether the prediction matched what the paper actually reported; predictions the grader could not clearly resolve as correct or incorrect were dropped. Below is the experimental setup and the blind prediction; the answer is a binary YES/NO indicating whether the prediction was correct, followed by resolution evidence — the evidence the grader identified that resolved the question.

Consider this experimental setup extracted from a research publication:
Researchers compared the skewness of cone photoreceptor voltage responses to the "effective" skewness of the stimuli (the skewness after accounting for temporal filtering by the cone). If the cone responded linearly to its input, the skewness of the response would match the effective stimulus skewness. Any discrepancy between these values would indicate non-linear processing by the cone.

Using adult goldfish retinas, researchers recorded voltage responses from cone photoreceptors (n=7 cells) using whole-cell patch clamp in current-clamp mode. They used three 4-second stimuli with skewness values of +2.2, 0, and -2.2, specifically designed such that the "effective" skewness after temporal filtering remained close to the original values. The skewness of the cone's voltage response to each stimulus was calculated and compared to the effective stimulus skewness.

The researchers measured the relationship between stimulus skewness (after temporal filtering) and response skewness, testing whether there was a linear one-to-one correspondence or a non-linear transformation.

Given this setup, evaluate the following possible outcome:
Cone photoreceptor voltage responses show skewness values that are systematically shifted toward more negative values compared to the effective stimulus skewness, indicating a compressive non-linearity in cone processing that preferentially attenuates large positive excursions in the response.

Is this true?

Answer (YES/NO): YES